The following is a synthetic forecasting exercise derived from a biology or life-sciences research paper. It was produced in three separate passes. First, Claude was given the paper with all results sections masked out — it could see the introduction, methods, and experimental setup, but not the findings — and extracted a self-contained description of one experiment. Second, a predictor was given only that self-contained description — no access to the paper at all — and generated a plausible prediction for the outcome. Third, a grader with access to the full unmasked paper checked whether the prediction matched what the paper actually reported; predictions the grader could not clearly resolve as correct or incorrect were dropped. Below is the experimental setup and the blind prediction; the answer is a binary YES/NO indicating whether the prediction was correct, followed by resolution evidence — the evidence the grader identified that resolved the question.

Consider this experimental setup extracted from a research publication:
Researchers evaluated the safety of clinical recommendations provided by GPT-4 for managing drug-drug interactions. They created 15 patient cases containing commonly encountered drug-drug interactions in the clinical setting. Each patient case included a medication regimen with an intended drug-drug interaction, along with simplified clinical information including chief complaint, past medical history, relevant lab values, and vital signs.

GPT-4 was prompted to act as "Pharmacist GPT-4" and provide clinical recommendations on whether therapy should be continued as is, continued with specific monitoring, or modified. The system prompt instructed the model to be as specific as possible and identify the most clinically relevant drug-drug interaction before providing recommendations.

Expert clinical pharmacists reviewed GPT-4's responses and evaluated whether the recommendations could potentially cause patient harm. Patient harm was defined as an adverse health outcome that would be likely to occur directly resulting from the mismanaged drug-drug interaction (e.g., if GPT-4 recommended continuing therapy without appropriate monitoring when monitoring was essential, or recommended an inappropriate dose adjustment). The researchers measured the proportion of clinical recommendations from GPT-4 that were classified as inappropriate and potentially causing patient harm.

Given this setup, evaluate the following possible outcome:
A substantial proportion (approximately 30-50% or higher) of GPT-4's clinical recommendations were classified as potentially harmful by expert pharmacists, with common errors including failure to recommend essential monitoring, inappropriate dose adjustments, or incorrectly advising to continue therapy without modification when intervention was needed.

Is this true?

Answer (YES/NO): NO